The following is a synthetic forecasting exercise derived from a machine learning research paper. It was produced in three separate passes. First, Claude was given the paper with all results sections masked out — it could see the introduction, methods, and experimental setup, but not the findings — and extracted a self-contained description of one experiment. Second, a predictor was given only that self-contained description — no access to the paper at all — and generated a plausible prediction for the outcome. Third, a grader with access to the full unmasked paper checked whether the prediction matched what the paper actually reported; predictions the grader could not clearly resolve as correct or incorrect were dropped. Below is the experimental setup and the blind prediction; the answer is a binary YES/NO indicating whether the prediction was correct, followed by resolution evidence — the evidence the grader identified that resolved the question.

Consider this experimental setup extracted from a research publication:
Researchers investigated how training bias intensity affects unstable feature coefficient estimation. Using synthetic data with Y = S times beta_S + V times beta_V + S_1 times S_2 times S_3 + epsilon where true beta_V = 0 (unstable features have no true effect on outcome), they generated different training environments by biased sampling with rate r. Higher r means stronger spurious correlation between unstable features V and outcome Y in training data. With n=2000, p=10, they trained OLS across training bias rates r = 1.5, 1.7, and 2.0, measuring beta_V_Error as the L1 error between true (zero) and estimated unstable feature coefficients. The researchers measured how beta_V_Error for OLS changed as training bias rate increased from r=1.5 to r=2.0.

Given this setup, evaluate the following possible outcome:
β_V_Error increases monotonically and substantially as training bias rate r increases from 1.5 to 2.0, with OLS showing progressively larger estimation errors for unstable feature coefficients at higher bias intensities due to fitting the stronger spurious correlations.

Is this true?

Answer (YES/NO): YES